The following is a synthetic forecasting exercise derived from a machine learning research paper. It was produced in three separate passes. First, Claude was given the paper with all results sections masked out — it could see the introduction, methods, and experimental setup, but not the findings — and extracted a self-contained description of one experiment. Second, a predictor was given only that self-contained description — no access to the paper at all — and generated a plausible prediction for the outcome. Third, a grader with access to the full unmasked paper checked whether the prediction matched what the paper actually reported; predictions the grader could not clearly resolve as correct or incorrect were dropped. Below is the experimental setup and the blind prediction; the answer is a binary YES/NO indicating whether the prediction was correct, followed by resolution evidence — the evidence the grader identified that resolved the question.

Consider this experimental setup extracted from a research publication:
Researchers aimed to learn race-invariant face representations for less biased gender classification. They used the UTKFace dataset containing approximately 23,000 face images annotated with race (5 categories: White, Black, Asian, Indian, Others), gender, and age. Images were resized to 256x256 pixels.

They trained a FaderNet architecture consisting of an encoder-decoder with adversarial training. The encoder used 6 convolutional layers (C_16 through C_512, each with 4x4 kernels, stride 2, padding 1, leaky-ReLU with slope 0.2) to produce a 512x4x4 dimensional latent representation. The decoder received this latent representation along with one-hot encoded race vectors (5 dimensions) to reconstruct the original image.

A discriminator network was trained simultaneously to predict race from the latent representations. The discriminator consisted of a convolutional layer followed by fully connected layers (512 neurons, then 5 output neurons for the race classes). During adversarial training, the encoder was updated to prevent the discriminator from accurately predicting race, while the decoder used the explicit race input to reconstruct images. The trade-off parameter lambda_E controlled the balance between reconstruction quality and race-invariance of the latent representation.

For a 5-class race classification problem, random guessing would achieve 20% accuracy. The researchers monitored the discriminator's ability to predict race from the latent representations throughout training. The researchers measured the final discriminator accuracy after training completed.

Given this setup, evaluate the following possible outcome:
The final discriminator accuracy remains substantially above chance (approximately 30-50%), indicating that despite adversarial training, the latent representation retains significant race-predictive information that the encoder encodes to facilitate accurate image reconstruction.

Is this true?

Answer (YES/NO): NO